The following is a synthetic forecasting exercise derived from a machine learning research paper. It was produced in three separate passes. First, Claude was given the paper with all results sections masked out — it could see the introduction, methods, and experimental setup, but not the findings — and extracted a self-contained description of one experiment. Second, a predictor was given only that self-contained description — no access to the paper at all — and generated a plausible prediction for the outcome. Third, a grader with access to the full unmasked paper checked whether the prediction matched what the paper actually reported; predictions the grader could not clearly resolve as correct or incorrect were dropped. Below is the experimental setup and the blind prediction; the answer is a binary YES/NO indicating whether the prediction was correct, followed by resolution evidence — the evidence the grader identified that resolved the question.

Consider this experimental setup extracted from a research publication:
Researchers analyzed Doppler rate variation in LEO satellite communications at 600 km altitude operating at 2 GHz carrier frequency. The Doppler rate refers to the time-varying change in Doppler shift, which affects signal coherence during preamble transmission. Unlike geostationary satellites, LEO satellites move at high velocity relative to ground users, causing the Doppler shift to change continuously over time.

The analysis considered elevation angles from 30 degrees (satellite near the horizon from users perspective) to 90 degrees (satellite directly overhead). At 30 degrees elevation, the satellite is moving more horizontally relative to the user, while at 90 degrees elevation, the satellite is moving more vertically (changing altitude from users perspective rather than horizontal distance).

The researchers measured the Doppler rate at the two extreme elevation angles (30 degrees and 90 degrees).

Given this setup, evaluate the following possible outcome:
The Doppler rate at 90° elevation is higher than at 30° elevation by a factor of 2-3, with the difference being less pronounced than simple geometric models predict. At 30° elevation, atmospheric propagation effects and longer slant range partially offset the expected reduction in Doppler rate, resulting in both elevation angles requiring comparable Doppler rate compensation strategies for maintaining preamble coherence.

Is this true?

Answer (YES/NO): NO